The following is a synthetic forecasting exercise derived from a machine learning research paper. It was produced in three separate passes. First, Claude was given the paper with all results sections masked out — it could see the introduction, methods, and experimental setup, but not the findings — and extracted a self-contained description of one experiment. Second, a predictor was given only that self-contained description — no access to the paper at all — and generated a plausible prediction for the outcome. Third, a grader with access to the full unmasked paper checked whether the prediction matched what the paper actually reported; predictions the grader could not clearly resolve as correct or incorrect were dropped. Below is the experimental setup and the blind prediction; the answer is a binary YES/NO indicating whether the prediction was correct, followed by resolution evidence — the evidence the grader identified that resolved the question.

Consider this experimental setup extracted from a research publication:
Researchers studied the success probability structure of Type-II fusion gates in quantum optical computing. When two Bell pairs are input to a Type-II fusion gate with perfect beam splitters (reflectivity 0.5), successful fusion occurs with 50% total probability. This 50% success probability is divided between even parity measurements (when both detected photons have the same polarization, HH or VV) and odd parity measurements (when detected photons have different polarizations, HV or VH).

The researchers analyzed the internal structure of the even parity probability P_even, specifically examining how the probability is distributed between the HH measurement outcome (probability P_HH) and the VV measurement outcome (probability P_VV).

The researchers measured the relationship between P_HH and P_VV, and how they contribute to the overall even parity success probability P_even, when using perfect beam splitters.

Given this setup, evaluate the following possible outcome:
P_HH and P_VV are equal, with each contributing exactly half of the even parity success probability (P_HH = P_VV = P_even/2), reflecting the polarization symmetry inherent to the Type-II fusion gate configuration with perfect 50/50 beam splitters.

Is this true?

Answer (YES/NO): YES